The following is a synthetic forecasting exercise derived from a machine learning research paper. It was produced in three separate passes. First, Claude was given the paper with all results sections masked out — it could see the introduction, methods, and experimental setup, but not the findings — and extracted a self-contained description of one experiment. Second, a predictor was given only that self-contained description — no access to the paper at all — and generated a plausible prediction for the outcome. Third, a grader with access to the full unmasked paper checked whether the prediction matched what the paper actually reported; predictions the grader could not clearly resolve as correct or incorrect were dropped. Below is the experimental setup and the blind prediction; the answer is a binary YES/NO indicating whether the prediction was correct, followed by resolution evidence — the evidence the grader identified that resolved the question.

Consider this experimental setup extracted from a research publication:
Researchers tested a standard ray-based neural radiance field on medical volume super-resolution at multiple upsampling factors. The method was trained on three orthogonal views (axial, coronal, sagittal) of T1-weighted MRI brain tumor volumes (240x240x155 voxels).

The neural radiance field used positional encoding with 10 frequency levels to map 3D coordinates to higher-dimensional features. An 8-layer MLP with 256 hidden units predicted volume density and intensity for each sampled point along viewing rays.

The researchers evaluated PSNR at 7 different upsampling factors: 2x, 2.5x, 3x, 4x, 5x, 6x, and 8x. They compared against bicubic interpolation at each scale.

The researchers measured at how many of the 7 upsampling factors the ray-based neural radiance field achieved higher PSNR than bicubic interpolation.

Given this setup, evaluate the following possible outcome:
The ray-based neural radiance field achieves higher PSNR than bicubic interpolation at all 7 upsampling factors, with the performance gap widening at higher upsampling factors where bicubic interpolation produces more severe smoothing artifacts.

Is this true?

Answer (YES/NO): NO